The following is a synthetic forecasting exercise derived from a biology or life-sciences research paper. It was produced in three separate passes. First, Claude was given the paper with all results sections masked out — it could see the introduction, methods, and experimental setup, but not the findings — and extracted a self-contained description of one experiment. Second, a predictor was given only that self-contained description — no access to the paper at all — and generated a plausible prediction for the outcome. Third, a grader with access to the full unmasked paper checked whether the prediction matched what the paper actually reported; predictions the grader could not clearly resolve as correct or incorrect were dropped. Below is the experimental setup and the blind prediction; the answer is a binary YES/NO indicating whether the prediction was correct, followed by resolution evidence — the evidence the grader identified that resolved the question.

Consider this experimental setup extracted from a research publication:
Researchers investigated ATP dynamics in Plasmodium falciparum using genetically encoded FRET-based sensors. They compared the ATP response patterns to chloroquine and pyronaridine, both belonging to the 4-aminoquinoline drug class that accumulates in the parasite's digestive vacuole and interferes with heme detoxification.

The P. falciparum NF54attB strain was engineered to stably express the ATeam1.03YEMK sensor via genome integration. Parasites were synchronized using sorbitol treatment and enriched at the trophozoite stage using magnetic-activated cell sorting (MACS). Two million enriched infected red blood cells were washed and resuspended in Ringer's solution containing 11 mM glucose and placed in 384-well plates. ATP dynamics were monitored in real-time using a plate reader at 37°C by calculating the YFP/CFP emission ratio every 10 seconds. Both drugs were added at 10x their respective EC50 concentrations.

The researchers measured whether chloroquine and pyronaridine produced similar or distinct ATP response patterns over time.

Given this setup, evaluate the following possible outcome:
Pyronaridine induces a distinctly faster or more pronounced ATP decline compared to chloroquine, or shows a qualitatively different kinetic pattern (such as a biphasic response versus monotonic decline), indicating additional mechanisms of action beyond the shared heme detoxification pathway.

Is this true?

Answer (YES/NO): YES